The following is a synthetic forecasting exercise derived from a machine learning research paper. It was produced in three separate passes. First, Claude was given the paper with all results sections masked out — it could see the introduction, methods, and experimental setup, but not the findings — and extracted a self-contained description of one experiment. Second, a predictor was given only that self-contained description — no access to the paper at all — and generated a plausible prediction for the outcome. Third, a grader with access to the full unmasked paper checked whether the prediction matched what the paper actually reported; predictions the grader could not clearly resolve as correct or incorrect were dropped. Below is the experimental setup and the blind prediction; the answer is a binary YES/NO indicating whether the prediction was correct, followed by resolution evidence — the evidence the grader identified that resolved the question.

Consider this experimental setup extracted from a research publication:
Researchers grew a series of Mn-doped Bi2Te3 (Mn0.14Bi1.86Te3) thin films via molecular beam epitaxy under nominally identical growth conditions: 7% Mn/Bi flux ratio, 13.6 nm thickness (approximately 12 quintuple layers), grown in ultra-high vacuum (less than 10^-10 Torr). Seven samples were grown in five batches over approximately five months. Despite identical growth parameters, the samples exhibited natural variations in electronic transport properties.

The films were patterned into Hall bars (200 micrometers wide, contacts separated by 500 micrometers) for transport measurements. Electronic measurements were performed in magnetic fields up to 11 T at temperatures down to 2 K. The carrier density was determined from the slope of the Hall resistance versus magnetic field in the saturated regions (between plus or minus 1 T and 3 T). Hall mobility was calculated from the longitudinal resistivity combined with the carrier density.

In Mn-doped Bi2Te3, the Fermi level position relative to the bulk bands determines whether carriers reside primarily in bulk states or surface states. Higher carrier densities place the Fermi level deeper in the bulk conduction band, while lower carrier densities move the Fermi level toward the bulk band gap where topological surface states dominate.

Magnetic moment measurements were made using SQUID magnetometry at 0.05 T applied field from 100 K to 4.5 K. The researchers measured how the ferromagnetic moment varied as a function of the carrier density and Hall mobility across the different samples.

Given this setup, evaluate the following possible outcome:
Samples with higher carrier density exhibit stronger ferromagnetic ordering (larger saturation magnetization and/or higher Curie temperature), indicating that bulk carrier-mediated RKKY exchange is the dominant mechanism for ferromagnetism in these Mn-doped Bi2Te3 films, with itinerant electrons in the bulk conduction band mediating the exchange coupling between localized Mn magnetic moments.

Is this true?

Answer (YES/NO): NO